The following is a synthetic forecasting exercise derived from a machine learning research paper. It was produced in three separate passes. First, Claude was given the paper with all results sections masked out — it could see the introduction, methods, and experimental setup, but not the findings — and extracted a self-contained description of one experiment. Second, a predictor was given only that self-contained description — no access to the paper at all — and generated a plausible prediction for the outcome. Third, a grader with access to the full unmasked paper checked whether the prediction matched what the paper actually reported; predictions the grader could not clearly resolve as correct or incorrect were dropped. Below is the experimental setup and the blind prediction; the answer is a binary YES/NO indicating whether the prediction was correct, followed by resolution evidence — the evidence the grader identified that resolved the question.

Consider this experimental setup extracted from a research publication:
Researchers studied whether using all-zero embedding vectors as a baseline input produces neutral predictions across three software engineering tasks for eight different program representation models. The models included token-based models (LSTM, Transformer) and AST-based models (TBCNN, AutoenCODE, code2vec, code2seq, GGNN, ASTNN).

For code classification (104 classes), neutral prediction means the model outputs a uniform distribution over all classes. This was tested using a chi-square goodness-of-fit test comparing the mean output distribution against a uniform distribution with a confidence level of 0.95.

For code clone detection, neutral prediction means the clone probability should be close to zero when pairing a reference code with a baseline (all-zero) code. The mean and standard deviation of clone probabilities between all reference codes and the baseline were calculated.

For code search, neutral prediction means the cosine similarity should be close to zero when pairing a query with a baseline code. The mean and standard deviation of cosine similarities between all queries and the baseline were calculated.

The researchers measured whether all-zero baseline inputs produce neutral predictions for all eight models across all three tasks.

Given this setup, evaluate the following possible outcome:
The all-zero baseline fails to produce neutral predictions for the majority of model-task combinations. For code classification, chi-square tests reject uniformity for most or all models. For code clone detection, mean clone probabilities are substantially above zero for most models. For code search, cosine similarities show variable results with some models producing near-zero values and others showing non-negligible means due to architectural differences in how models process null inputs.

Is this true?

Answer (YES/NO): NO